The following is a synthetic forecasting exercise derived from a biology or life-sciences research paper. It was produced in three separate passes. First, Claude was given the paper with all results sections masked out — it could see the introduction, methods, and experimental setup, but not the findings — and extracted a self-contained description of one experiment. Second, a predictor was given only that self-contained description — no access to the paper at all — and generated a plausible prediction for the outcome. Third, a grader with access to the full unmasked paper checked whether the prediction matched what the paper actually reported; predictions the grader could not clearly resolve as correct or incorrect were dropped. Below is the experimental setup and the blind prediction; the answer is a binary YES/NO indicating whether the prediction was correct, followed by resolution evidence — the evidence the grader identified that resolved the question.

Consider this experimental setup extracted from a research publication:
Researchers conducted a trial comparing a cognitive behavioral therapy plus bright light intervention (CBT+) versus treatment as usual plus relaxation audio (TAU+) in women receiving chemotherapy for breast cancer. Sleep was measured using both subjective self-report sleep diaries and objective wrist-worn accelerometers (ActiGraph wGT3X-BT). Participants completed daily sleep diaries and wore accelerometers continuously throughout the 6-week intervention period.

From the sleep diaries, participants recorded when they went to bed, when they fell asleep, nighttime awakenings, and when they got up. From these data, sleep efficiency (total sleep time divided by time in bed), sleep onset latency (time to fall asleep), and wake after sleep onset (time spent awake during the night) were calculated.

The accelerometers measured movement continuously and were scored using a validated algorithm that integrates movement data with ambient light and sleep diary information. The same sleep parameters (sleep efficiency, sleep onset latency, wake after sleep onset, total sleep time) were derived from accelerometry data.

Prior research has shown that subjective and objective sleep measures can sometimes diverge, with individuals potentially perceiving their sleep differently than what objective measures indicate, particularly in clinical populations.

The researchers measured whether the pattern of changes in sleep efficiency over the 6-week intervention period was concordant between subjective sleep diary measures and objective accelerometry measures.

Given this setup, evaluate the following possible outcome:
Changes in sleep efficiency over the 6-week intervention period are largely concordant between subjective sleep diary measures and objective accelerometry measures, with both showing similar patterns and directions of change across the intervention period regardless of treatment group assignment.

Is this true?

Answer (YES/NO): NO